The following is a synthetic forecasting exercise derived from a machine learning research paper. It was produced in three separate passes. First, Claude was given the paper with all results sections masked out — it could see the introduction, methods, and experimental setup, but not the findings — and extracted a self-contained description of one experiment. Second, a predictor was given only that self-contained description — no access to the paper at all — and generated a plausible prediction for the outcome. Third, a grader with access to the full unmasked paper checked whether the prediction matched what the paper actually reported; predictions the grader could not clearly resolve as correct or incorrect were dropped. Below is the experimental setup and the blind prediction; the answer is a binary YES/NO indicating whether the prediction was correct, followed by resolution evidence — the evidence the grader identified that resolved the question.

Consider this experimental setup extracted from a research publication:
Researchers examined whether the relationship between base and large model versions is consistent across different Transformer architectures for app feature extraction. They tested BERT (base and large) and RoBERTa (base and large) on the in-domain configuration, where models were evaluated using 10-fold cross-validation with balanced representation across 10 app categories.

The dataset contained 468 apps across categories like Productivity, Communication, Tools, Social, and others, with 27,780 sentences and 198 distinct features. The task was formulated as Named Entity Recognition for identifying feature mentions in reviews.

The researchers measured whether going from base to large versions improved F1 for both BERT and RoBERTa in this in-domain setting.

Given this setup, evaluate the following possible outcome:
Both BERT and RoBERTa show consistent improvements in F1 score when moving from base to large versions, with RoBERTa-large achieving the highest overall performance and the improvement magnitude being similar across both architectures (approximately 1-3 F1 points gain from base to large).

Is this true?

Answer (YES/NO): NO